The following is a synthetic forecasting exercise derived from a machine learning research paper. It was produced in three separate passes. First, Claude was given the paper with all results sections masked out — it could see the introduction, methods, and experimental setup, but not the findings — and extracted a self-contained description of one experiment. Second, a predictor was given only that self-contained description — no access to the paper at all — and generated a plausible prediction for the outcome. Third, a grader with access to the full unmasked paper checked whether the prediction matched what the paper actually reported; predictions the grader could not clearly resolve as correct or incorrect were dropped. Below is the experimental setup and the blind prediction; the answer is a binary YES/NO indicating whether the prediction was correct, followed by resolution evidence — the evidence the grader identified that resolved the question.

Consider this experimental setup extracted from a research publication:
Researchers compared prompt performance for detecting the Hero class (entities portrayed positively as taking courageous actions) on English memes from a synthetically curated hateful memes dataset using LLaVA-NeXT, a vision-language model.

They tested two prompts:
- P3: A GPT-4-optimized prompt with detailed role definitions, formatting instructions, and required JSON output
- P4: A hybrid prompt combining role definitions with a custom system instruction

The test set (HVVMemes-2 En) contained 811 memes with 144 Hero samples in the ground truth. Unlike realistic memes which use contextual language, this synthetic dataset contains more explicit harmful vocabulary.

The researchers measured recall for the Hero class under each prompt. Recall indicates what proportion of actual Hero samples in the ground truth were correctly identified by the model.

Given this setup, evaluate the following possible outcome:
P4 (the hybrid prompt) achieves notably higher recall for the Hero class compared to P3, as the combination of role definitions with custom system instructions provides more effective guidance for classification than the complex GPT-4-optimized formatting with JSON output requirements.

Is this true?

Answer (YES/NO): YES